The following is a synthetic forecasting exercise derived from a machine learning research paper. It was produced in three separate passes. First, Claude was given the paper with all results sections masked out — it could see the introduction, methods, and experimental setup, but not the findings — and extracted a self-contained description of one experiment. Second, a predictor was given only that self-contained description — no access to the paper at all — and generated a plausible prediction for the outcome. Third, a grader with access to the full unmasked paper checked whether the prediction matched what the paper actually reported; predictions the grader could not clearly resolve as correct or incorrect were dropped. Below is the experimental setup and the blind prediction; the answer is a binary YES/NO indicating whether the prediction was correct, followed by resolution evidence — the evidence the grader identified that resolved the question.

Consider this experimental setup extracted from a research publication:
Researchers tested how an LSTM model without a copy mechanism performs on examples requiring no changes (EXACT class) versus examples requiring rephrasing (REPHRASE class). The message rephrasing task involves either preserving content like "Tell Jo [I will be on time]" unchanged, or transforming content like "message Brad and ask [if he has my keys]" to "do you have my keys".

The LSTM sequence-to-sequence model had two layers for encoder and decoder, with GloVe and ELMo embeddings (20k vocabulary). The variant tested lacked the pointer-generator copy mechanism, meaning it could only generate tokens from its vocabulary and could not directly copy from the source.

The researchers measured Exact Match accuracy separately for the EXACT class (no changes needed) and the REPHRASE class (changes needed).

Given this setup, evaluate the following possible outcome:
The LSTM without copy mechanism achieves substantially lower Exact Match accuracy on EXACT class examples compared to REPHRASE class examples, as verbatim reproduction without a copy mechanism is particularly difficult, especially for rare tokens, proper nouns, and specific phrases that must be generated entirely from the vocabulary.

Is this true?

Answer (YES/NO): NO